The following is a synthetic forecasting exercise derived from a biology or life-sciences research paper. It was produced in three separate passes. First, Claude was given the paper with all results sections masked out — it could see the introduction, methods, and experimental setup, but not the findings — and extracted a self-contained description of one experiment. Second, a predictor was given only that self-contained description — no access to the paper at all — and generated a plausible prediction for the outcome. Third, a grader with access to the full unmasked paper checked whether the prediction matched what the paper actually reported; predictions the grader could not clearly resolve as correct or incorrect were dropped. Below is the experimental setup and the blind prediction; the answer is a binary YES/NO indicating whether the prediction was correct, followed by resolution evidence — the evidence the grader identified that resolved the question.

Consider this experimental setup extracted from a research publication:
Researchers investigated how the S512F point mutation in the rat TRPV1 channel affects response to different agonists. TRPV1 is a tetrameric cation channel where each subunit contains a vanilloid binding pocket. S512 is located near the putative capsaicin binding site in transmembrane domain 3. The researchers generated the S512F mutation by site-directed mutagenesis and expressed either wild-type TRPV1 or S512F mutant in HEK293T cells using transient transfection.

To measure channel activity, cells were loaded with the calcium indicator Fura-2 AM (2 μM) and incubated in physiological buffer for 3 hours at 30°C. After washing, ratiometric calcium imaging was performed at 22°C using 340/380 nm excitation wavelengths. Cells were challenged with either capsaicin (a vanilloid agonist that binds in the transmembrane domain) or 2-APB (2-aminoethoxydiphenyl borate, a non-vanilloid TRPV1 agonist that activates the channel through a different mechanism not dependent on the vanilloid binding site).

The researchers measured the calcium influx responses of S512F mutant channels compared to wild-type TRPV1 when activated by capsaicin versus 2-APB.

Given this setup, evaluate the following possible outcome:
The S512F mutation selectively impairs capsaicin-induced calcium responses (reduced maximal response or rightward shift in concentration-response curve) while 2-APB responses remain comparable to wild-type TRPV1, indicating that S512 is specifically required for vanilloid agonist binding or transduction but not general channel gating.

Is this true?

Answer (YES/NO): YES